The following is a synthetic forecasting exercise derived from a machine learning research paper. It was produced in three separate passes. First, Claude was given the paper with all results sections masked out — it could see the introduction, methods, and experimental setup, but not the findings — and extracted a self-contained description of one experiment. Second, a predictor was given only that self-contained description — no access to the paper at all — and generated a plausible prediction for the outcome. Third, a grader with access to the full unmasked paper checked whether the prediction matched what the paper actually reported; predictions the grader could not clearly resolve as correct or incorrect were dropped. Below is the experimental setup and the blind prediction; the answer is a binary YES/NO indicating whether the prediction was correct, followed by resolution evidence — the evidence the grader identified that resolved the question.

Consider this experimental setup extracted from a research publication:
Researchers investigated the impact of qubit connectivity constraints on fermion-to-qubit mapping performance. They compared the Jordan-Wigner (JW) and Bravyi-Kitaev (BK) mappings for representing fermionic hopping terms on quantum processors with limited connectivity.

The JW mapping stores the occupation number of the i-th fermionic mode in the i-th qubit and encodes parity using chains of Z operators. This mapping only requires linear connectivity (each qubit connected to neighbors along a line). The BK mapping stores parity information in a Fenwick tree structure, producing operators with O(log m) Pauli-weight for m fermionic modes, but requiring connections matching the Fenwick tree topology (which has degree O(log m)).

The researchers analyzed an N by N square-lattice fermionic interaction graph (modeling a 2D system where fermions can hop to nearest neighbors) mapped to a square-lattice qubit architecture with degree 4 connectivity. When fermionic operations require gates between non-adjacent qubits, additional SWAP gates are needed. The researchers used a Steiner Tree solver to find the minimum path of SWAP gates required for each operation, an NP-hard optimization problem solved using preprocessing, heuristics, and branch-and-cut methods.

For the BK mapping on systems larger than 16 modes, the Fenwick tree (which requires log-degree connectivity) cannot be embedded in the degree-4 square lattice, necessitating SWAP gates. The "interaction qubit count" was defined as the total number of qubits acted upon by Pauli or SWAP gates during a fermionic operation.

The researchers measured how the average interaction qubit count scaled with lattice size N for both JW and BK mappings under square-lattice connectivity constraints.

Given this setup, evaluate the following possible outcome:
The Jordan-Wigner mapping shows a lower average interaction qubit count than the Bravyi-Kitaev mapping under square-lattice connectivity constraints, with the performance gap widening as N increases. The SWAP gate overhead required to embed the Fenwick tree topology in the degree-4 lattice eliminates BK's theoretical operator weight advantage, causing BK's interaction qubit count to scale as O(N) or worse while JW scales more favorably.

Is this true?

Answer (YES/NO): NO